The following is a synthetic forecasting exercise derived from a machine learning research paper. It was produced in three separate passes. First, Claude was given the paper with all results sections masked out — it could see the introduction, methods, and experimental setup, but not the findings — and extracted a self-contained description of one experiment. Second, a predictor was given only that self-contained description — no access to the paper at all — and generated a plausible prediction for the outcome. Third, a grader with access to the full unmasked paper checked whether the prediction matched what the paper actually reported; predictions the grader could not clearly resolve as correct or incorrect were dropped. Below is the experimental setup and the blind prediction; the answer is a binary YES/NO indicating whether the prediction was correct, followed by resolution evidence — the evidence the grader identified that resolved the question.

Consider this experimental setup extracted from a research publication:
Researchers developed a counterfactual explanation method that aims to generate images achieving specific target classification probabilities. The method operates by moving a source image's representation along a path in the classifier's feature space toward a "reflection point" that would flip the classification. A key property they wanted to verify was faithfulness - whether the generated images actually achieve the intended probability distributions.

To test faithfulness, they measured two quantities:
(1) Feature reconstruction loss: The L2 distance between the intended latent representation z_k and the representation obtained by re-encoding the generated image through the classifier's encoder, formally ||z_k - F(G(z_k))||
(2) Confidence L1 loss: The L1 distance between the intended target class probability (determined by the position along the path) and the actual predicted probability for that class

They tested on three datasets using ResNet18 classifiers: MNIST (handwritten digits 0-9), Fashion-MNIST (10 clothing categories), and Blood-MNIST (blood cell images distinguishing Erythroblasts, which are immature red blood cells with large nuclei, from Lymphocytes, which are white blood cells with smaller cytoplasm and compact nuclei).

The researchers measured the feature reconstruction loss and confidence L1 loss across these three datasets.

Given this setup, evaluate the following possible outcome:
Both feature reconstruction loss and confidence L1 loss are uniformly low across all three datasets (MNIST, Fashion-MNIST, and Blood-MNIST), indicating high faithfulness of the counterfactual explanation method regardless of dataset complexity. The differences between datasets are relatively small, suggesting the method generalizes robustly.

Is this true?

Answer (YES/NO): NO